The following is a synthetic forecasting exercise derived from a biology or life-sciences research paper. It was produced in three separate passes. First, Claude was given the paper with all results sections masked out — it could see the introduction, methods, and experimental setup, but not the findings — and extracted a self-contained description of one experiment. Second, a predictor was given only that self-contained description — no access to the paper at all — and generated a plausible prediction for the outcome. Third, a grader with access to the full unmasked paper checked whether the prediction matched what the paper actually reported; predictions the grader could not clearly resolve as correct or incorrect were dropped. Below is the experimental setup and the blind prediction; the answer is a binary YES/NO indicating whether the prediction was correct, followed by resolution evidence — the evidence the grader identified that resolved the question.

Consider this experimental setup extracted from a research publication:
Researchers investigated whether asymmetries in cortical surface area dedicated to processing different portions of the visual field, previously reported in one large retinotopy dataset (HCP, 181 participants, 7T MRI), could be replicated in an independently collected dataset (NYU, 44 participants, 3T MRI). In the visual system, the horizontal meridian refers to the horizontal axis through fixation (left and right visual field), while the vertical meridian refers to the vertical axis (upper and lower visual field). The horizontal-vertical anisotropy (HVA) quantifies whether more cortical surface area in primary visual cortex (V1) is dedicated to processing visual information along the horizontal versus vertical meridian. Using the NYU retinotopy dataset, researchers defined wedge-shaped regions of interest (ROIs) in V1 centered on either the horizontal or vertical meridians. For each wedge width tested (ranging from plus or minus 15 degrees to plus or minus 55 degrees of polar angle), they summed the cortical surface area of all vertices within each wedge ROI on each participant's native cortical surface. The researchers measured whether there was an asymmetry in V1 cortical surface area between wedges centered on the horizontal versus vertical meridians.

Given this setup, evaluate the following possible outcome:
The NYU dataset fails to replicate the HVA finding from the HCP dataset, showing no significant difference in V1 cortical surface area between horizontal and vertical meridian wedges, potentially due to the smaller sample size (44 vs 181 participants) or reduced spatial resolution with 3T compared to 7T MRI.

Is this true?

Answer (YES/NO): NO